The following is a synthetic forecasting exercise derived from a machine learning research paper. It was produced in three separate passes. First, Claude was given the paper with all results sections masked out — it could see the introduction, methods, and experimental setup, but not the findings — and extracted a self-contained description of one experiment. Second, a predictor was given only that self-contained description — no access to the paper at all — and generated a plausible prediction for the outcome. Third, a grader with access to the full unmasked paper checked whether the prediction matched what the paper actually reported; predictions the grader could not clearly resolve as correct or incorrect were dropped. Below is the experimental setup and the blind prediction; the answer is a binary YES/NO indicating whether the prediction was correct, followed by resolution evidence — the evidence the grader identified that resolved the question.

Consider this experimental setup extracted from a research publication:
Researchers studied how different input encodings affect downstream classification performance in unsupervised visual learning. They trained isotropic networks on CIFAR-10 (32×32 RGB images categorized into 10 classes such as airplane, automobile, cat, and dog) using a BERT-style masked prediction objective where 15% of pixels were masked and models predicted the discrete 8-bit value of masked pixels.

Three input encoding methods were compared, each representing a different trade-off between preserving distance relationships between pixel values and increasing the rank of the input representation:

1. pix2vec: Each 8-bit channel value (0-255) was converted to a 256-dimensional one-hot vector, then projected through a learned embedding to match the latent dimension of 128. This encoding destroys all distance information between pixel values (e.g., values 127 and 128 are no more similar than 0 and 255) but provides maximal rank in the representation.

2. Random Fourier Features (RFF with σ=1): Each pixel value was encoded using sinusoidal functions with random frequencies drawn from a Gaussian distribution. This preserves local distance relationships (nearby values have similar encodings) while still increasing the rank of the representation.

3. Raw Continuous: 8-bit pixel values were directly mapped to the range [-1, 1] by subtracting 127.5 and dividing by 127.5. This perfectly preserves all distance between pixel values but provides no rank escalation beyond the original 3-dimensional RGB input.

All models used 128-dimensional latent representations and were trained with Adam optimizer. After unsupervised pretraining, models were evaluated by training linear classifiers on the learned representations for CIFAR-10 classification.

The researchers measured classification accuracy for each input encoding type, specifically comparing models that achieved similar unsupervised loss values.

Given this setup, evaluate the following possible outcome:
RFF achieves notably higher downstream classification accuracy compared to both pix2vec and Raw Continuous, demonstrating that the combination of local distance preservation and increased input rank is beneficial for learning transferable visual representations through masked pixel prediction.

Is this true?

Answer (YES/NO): NO